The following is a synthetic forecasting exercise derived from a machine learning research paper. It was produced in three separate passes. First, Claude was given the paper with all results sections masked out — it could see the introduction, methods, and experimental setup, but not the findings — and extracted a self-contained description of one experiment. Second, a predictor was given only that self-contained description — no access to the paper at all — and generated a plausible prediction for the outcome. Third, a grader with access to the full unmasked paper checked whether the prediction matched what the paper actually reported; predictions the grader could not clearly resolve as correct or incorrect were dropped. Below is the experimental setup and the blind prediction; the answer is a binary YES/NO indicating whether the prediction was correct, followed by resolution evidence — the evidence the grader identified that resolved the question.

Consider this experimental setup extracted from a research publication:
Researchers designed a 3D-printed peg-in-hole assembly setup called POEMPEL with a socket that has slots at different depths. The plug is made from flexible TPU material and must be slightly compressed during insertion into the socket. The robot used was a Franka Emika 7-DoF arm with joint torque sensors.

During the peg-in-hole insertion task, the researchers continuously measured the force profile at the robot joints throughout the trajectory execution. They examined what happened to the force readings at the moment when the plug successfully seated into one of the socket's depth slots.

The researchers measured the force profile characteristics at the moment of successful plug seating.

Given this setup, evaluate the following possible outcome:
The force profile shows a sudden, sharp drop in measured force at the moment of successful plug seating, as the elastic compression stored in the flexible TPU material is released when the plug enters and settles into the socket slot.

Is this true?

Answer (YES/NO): NO